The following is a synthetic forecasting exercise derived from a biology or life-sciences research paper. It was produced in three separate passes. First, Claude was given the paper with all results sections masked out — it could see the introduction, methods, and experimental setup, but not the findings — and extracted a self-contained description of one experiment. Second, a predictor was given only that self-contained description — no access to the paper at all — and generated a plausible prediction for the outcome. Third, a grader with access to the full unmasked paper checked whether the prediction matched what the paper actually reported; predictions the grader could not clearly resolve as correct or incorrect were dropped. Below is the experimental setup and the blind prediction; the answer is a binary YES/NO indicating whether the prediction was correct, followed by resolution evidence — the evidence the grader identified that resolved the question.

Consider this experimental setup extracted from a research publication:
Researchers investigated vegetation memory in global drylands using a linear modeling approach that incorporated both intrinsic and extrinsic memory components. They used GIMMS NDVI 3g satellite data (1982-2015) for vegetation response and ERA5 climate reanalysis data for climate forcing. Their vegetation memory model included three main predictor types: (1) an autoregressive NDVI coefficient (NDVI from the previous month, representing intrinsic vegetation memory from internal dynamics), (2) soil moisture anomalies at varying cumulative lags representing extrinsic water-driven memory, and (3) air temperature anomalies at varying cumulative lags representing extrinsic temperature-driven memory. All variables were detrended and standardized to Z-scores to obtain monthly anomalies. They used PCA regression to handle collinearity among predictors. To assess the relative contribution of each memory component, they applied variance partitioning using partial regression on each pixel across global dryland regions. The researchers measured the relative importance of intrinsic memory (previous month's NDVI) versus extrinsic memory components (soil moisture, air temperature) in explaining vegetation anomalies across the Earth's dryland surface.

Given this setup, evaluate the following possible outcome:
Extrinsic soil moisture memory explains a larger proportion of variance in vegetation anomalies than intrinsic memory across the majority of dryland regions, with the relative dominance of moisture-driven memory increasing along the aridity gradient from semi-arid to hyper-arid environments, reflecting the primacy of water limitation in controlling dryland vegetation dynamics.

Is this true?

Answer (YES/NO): NO